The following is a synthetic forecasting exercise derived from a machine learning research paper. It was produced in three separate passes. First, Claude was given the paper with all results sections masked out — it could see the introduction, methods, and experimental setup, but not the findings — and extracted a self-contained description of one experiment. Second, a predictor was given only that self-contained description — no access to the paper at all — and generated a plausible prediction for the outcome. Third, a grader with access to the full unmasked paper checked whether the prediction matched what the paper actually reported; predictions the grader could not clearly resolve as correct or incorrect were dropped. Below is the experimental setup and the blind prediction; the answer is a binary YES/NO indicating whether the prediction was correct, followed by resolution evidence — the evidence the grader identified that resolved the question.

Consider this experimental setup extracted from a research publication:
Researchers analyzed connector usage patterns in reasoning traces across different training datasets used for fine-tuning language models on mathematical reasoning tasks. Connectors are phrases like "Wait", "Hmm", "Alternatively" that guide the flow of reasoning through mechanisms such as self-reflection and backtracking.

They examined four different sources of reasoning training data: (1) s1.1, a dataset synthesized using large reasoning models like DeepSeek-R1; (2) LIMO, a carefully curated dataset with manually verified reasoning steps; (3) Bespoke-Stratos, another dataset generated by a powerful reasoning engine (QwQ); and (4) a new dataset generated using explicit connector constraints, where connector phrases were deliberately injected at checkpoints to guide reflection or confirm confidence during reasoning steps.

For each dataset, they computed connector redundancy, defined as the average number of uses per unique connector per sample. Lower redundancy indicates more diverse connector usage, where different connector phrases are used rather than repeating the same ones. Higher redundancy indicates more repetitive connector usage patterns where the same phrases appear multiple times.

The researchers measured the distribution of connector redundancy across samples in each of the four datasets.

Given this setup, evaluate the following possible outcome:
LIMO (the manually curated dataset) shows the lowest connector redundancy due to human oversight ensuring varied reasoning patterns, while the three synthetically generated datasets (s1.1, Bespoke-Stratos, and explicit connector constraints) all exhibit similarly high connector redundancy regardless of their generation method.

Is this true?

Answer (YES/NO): NO